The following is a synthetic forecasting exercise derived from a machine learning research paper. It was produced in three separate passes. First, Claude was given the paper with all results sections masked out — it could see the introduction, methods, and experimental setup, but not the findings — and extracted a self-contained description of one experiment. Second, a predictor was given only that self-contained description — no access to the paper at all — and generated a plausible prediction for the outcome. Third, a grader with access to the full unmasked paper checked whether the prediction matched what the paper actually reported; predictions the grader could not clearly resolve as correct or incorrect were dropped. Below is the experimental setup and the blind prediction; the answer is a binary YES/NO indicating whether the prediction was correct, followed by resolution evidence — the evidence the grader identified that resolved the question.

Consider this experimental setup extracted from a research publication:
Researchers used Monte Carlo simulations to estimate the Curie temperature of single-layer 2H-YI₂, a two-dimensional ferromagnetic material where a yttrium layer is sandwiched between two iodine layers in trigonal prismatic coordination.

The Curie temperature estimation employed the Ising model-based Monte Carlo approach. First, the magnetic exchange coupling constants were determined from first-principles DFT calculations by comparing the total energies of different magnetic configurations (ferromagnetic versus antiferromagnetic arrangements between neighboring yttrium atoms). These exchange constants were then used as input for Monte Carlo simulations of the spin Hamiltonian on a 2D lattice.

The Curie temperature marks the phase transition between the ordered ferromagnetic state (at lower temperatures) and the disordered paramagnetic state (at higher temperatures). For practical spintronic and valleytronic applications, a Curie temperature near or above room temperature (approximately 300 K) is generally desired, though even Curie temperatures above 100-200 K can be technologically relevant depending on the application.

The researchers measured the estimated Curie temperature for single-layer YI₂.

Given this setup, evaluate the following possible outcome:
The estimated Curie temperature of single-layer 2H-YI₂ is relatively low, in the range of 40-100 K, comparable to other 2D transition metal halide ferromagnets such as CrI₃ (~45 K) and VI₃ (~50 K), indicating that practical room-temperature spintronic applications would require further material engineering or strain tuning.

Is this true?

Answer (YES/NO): NO